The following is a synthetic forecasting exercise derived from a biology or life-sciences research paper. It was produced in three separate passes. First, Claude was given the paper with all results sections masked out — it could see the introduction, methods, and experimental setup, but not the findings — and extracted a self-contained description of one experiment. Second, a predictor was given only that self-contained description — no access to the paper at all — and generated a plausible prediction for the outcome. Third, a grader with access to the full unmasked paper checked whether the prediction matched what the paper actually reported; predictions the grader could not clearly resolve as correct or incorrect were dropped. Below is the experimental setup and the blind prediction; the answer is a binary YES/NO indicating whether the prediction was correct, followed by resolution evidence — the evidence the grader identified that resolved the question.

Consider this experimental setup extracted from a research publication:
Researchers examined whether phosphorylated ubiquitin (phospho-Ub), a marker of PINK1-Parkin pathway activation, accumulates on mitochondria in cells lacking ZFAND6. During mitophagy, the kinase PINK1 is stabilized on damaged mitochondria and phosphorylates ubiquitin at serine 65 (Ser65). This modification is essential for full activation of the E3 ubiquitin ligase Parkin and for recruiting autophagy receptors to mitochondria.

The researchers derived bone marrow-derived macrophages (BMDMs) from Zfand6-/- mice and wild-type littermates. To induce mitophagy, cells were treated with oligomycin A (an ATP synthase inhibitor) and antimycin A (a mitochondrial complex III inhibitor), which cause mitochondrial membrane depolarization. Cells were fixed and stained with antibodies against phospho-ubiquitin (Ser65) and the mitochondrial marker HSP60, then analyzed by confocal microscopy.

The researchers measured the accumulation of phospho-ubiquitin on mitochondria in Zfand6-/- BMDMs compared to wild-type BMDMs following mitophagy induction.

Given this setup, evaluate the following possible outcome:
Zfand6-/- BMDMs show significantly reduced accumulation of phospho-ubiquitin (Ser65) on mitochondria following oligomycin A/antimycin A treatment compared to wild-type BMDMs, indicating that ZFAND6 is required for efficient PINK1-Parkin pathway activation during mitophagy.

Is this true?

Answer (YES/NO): YES